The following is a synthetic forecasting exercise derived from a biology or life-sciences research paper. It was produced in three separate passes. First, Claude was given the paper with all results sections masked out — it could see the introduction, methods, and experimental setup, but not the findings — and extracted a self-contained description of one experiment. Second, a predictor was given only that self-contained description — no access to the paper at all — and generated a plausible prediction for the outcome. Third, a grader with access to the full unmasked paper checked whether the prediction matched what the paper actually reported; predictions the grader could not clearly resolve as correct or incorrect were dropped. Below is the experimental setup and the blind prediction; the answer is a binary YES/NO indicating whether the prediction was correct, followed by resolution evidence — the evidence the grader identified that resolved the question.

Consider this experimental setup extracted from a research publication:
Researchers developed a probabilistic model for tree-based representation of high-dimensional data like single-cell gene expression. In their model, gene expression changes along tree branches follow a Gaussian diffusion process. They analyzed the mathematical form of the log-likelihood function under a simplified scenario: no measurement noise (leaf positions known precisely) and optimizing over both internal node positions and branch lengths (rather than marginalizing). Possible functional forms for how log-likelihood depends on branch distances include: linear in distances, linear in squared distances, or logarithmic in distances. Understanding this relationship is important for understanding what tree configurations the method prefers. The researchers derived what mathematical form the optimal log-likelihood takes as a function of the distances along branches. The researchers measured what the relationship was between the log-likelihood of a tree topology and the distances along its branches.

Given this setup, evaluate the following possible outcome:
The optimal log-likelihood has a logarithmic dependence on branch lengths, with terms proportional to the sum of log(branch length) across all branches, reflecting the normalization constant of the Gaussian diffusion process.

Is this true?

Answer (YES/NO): YES